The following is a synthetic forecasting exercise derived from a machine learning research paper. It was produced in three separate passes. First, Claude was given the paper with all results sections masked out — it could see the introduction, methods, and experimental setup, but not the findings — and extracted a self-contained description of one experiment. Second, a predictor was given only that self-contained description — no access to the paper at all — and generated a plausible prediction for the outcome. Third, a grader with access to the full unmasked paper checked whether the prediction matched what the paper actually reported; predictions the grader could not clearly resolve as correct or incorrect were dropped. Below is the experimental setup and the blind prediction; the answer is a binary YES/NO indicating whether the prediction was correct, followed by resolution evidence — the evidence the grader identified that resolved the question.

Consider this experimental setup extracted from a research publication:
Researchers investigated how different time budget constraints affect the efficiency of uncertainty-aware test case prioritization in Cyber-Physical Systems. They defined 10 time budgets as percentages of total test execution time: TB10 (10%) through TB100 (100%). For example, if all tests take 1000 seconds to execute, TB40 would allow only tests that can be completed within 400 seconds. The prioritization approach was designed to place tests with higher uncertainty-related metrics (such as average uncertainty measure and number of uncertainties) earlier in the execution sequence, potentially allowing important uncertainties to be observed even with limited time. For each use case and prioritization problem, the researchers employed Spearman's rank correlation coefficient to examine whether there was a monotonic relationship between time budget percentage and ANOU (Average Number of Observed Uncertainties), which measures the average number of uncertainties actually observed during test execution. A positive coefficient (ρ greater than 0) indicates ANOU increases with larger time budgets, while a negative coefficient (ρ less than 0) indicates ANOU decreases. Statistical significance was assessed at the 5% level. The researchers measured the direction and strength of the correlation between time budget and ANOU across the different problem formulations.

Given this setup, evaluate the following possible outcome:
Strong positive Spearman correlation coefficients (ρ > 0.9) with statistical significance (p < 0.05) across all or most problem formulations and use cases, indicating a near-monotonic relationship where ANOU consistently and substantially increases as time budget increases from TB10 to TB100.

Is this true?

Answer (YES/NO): NO